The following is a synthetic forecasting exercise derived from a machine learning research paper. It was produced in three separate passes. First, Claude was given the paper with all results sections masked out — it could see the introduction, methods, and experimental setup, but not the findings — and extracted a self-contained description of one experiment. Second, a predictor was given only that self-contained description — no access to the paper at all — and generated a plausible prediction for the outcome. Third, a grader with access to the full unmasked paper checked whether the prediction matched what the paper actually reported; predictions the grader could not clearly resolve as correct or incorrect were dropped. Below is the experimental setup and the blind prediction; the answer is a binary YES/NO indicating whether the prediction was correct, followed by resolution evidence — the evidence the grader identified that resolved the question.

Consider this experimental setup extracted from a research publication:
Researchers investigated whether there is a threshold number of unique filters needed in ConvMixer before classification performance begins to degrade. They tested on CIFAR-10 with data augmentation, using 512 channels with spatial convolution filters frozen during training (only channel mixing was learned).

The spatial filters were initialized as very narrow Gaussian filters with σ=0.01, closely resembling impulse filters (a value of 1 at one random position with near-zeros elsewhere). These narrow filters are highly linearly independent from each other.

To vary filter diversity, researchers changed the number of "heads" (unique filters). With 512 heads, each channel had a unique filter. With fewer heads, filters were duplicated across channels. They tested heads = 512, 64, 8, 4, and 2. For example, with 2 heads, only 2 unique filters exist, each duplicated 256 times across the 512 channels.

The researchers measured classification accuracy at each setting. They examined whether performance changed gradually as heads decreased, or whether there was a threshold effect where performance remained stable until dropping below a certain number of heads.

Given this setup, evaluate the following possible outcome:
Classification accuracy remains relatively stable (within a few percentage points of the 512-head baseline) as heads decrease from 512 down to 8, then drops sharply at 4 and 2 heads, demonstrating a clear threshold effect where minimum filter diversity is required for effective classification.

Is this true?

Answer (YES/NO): NO